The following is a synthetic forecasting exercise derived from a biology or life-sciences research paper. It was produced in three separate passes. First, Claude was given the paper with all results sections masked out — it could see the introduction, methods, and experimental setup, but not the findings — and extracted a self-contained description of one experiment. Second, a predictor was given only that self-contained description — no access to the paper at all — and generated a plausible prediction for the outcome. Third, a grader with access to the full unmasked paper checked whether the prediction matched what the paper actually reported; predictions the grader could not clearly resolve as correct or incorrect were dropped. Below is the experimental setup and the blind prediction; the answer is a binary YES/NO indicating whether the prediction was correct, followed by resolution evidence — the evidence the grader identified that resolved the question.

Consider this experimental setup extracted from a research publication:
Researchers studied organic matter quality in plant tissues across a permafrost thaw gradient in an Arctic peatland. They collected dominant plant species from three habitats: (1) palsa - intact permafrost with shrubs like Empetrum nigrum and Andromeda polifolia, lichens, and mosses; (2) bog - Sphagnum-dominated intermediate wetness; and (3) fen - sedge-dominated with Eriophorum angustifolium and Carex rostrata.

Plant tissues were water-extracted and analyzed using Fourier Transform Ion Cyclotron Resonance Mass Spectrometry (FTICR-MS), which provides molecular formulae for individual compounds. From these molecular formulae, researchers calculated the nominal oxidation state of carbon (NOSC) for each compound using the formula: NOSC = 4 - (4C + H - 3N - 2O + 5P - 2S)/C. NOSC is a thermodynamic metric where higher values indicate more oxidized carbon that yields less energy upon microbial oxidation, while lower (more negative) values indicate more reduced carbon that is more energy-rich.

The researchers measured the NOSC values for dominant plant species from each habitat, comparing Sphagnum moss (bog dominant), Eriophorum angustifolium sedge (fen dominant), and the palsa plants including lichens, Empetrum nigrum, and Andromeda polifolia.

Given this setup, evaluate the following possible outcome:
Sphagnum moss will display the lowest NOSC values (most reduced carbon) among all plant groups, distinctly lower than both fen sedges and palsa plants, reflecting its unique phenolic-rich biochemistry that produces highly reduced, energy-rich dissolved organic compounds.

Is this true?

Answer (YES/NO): YES